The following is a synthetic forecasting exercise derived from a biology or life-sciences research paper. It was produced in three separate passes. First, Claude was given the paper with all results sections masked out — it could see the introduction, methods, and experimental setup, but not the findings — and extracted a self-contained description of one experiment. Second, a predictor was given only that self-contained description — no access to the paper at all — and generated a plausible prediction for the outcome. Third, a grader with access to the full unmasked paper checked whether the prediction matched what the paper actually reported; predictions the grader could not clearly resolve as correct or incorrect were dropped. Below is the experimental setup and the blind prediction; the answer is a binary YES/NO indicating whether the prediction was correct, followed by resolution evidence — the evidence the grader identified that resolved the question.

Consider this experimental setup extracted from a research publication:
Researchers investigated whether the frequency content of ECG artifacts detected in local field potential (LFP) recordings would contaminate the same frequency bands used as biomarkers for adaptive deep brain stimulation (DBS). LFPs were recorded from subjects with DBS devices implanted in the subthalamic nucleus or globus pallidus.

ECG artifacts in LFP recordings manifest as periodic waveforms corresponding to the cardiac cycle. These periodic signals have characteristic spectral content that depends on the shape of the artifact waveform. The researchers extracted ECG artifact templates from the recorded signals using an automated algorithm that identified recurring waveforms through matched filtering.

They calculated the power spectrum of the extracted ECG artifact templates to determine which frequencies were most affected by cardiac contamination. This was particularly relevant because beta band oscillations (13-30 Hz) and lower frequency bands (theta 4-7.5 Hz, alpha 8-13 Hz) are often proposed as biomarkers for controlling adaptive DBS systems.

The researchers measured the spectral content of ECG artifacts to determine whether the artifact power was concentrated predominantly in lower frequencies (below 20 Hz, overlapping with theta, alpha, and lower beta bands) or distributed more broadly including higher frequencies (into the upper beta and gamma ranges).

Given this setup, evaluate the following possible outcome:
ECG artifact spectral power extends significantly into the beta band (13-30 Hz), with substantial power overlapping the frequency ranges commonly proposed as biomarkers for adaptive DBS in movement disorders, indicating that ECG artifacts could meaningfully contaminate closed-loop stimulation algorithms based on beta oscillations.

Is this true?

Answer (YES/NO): YES